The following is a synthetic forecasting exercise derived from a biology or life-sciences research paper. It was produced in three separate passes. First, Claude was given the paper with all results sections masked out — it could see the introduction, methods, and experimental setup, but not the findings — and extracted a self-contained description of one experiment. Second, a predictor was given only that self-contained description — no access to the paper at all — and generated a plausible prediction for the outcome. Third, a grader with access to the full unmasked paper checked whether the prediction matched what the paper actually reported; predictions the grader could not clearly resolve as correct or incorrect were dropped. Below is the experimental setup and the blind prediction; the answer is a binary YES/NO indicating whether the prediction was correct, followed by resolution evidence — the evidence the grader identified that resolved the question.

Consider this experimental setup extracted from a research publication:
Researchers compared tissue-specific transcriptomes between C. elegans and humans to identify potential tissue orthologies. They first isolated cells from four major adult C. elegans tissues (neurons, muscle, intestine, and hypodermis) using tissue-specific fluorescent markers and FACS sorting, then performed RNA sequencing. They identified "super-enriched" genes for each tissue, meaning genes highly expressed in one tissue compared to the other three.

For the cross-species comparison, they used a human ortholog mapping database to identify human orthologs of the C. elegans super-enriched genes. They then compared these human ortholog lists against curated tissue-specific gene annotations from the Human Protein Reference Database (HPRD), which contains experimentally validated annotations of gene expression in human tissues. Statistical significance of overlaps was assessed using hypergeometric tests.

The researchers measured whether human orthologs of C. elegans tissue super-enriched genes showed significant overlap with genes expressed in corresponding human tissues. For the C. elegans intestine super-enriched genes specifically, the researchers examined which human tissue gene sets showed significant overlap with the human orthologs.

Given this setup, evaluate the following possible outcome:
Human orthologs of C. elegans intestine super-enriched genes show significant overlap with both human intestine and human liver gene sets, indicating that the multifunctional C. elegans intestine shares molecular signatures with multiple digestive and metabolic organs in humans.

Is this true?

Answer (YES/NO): NO